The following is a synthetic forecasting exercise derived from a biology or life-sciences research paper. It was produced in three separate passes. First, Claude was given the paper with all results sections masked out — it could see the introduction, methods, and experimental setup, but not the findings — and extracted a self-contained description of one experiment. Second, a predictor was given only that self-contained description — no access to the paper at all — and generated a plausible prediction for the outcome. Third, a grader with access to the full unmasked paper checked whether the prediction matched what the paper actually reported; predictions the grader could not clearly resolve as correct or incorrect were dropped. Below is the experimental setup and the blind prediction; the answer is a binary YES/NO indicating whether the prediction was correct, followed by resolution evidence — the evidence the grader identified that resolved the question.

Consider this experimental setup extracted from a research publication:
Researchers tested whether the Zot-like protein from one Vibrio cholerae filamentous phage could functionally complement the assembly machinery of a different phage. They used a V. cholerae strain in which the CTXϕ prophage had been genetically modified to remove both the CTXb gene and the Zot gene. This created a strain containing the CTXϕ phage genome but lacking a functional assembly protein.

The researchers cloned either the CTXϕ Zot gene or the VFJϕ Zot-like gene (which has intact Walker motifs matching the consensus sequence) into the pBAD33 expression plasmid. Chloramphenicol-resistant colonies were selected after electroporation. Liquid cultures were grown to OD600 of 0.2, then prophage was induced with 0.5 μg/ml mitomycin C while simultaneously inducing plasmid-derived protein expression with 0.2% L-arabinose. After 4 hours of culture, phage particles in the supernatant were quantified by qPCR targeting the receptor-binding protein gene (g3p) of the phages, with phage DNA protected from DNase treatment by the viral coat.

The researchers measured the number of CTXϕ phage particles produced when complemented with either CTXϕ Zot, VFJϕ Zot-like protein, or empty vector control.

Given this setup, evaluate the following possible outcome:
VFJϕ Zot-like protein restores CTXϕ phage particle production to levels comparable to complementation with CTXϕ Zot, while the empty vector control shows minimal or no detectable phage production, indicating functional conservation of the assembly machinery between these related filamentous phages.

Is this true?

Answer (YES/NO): NO